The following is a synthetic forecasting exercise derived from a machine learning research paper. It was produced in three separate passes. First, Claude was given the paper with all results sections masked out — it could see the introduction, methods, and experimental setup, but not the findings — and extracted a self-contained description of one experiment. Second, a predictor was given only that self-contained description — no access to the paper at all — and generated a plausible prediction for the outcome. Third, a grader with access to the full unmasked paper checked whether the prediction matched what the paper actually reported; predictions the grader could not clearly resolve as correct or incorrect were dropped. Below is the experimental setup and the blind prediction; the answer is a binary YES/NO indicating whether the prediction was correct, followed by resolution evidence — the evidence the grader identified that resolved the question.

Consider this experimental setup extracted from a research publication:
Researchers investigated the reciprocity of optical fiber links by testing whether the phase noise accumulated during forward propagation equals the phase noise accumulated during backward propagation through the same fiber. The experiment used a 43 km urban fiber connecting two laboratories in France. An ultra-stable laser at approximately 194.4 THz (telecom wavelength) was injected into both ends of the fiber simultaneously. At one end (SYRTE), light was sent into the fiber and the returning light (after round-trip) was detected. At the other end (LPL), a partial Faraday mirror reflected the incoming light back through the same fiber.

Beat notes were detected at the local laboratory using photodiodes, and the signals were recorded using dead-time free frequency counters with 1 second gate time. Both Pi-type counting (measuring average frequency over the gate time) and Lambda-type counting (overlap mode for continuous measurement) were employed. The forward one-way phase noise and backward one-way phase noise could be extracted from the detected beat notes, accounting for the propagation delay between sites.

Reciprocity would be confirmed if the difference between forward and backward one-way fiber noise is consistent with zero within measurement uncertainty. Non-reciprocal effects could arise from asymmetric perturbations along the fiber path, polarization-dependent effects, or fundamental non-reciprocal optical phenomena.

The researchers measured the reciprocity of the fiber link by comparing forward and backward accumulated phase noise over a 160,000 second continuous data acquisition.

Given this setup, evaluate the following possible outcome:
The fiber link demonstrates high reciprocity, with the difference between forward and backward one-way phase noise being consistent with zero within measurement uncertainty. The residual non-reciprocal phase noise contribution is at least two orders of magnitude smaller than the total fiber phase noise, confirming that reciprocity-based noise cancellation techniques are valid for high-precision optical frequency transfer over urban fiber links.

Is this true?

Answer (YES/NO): YES